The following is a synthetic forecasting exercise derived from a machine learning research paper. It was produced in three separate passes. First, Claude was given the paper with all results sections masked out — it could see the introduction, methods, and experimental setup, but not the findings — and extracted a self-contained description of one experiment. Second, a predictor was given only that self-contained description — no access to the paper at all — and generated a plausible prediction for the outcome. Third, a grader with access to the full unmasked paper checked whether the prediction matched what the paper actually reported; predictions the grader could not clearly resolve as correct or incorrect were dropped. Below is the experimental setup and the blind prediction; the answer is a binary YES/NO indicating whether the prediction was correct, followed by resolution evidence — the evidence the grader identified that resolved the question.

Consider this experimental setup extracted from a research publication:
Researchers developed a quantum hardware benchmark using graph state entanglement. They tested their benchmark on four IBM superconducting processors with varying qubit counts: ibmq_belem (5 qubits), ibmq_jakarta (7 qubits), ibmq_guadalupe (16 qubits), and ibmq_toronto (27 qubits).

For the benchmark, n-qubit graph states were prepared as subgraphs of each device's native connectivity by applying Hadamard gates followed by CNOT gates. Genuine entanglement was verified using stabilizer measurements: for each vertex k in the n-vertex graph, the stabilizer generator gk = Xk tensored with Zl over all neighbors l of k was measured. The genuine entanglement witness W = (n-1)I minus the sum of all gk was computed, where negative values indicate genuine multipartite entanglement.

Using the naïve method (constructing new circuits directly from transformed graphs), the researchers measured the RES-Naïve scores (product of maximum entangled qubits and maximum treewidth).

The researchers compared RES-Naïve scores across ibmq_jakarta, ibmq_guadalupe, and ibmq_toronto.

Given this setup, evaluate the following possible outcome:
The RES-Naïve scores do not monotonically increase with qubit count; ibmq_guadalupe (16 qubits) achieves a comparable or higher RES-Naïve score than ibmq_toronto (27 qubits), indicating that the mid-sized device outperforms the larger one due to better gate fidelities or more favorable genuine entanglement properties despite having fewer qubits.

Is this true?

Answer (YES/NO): NO